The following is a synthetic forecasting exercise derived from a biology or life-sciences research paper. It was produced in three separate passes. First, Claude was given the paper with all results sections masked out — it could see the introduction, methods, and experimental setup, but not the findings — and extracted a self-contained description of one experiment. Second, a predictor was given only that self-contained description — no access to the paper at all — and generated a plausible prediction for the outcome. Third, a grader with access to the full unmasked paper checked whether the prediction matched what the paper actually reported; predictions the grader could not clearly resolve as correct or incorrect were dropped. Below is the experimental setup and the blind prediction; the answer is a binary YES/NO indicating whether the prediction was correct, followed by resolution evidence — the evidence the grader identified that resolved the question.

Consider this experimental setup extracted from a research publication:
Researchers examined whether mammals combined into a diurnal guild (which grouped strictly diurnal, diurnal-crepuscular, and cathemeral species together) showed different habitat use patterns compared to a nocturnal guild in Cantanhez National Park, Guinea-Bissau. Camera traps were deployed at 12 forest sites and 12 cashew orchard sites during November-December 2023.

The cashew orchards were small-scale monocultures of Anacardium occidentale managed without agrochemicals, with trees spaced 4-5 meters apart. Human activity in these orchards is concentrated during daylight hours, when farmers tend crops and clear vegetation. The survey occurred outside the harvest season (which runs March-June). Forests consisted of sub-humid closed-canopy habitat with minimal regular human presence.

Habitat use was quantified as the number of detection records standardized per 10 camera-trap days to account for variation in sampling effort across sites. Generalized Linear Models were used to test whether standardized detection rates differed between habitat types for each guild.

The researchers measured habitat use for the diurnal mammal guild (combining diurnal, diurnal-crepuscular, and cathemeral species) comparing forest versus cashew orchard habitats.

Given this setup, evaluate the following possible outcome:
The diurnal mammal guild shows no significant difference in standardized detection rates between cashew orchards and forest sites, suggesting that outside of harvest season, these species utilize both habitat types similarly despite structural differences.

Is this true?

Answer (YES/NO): YES